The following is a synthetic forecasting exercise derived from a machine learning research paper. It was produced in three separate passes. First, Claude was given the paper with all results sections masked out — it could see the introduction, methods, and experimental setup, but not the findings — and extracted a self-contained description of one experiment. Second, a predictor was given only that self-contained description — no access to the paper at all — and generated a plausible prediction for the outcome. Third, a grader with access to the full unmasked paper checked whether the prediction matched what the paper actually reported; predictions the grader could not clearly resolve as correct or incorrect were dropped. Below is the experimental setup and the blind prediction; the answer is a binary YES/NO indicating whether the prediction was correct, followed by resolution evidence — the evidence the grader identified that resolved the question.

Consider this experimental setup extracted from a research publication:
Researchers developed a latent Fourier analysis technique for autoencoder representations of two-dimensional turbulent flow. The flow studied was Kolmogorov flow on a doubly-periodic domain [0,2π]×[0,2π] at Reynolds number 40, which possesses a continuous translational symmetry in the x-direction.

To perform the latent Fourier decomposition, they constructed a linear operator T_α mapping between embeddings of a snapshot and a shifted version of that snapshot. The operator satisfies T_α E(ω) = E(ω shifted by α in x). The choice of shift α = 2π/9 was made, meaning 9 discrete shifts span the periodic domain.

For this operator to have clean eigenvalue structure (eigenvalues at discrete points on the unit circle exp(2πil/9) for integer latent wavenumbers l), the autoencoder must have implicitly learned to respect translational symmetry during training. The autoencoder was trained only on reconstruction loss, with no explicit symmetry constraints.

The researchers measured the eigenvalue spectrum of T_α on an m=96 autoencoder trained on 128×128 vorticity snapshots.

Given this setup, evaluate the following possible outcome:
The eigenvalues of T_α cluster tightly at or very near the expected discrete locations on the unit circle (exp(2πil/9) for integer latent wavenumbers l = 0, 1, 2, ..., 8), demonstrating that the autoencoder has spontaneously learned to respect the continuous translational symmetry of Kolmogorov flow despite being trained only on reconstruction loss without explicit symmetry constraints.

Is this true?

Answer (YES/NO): NO